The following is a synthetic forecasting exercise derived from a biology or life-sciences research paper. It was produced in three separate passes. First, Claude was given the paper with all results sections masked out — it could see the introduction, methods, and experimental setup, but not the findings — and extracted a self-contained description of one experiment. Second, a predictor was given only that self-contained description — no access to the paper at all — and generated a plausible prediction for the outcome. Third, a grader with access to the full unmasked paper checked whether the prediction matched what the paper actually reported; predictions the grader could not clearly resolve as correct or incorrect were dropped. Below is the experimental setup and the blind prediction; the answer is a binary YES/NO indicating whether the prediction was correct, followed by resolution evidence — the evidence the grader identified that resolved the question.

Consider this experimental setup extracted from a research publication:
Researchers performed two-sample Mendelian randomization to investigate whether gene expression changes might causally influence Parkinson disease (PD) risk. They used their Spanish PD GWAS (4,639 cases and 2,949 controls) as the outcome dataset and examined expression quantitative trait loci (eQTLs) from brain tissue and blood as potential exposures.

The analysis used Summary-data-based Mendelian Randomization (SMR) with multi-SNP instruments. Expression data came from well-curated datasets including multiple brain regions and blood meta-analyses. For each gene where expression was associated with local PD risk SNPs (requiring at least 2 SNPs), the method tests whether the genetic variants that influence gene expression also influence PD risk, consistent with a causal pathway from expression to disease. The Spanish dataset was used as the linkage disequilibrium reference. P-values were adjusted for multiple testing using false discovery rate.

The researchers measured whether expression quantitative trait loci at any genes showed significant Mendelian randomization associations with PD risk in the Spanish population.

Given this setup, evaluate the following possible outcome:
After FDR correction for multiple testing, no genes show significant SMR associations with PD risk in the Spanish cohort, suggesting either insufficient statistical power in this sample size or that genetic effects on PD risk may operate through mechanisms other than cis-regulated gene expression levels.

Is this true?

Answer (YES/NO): NO